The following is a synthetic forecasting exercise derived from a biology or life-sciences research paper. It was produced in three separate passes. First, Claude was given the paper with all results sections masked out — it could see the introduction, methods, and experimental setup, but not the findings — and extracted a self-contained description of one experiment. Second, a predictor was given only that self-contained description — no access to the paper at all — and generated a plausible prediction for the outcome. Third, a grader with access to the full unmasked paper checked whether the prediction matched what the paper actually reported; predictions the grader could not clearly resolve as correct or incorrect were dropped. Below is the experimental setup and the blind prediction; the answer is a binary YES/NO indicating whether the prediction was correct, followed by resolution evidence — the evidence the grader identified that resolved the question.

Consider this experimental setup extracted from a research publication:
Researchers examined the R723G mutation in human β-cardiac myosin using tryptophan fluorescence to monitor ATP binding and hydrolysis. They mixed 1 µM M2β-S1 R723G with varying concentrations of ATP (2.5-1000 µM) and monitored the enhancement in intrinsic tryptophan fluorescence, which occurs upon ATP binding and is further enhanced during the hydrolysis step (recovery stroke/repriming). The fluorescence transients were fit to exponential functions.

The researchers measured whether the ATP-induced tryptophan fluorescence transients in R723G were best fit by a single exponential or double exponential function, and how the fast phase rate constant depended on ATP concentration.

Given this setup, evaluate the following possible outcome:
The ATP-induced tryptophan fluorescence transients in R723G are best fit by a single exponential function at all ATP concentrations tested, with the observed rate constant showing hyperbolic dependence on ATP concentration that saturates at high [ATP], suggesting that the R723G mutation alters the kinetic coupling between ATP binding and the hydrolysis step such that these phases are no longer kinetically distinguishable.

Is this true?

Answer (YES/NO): NO